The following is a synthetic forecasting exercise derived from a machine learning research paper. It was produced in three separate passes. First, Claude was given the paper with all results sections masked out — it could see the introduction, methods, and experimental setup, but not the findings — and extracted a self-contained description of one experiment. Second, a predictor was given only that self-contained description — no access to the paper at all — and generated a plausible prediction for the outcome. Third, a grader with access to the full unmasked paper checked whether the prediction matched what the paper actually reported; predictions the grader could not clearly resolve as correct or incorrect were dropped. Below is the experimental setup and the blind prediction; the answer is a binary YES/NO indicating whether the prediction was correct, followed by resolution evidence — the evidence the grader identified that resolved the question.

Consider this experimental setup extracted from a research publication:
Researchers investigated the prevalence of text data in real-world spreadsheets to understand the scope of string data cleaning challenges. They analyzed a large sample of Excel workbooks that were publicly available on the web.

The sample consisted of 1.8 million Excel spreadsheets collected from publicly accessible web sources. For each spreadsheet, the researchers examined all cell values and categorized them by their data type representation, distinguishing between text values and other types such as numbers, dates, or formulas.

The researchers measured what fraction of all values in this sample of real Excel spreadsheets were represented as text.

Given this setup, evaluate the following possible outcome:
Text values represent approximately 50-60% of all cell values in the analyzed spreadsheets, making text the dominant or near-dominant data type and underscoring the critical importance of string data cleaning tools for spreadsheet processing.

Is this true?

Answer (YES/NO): NO